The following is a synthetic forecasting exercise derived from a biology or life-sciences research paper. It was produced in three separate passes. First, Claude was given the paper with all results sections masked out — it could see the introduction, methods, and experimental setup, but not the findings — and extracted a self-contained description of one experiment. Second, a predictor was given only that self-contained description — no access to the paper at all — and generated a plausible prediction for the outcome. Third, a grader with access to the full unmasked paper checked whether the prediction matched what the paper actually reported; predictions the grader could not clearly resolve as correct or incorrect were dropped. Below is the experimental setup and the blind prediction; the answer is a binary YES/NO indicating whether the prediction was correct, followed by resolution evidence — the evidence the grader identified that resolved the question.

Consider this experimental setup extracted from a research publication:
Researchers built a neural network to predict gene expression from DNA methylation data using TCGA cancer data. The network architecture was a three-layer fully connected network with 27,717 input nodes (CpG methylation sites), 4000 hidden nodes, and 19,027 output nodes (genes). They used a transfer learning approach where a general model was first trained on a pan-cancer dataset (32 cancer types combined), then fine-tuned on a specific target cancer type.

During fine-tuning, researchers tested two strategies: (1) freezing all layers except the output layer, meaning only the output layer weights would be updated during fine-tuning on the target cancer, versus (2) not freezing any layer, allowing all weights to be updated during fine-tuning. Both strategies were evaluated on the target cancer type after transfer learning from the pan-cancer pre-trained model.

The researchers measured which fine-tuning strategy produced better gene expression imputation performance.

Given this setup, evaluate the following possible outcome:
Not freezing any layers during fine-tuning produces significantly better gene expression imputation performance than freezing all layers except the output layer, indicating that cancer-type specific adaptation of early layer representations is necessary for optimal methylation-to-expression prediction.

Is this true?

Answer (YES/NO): NO